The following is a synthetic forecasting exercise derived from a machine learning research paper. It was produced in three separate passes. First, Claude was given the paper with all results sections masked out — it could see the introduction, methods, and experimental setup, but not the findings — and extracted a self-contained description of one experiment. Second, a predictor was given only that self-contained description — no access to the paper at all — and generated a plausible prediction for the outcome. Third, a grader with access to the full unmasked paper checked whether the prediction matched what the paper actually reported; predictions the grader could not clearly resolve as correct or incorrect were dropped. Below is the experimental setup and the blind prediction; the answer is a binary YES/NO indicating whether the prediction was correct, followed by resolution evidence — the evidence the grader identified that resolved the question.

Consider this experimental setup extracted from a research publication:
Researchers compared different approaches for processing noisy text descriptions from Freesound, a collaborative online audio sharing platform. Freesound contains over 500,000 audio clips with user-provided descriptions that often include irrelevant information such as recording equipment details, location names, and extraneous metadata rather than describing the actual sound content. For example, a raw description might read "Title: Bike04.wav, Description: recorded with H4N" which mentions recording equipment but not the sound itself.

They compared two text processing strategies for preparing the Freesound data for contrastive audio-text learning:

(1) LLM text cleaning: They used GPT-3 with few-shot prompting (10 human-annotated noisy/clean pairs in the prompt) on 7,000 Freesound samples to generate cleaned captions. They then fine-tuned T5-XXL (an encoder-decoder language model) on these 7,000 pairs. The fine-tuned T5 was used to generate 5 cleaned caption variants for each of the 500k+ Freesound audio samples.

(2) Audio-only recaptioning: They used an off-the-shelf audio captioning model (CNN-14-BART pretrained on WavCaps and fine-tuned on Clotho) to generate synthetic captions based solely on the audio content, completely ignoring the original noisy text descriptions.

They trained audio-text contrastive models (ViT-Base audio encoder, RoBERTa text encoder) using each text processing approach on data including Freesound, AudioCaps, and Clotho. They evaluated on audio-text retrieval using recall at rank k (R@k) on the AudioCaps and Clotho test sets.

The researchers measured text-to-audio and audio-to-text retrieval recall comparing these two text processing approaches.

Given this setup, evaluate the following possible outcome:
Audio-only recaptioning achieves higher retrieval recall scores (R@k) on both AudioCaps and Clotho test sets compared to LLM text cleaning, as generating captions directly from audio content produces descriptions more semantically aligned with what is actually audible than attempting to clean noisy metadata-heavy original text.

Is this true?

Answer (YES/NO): NO